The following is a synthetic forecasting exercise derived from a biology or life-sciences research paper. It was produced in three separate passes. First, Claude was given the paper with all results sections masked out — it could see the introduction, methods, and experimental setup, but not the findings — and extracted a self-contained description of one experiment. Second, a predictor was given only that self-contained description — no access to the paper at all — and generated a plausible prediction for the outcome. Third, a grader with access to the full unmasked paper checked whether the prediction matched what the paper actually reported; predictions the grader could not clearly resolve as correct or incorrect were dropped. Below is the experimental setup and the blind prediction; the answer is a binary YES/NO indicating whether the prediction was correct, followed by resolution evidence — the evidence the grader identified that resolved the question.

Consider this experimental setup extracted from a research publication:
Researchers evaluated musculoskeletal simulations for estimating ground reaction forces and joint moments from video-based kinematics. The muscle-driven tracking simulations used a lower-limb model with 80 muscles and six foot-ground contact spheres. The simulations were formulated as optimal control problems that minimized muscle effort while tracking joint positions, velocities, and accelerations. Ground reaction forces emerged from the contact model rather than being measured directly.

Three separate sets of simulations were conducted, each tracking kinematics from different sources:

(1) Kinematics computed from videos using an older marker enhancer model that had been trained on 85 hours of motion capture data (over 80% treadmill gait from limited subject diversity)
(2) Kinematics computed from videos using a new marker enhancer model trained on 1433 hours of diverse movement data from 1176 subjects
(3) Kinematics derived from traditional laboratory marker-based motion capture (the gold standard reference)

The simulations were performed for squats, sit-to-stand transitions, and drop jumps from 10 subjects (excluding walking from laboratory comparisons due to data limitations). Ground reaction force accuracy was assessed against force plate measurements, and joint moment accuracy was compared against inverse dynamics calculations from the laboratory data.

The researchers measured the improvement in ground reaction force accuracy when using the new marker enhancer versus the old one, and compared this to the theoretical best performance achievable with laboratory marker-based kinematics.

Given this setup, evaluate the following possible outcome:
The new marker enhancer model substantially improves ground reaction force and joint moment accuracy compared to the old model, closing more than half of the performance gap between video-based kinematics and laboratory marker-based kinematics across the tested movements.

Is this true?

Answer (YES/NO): NO